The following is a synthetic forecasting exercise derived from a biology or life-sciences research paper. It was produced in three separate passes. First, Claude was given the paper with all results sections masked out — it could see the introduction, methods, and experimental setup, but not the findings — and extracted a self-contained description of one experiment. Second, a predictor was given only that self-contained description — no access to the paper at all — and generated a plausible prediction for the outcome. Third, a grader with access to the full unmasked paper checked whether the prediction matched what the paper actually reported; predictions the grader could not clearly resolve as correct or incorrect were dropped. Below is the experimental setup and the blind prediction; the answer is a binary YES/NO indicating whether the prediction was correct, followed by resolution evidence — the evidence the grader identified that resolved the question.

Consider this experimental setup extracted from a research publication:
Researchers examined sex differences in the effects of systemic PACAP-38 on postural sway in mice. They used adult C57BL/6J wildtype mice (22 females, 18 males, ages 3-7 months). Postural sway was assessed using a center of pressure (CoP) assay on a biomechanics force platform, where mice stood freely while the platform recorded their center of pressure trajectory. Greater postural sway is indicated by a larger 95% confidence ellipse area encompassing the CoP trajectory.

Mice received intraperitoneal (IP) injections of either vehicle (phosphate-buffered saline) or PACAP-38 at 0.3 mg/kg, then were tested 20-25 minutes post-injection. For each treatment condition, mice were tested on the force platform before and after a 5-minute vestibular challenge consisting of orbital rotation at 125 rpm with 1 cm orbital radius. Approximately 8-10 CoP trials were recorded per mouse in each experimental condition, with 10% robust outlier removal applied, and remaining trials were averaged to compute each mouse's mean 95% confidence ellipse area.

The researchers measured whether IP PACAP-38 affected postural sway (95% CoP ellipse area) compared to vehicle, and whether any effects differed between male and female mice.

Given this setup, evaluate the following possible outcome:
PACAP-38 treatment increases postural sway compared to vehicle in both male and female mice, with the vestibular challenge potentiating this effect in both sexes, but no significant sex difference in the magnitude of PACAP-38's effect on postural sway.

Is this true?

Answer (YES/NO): NO